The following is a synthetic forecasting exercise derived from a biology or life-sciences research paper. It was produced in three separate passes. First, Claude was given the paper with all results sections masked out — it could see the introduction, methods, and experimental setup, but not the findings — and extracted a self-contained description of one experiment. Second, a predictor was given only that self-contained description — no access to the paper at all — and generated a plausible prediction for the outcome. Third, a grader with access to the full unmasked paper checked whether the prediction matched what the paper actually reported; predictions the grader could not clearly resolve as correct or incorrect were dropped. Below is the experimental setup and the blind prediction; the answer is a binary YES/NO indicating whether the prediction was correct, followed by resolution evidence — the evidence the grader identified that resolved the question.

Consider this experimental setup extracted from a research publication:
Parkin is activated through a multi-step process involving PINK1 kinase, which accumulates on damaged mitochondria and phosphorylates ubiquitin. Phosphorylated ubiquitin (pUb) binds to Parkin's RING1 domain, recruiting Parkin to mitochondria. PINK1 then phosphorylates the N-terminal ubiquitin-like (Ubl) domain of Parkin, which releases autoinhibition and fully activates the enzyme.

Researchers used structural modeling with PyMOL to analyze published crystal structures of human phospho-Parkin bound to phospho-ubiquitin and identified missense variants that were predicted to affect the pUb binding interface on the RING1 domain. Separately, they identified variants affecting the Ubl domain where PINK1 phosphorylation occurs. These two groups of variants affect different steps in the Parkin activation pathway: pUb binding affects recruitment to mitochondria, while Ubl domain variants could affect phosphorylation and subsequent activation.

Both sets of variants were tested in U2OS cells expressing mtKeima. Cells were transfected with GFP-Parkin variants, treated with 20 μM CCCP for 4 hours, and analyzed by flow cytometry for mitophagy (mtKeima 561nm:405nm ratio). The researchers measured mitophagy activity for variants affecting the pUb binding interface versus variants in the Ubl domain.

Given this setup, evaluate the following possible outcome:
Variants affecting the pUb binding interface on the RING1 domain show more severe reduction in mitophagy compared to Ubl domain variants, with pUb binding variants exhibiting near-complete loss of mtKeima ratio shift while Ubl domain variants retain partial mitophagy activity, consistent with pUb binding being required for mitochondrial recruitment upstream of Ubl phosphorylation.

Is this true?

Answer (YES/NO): NO